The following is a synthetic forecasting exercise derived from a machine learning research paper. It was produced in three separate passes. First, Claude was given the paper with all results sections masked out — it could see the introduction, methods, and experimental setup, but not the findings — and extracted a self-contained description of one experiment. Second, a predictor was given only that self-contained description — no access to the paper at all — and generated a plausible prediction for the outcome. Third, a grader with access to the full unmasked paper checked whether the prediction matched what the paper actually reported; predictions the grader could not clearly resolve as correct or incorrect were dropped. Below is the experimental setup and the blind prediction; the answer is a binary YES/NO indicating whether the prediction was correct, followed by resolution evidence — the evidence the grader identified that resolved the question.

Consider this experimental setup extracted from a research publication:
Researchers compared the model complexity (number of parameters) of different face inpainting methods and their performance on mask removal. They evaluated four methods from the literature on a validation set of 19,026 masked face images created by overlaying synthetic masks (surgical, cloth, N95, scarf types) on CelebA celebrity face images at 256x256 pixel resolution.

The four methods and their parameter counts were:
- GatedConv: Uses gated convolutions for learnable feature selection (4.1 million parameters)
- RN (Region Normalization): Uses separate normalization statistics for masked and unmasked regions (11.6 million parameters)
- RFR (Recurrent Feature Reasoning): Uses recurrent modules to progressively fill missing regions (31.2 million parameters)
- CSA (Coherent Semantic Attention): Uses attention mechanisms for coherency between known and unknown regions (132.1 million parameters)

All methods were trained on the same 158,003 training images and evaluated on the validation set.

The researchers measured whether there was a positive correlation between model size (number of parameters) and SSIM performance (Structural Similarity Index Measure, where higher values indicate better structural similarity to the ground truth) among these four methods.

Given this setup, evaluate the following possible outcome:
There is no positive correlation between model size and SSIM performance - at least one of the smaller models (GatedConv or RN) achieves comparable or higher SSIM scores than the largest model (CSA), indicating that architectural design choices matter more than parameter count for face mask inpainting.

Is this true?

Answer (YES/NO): YES